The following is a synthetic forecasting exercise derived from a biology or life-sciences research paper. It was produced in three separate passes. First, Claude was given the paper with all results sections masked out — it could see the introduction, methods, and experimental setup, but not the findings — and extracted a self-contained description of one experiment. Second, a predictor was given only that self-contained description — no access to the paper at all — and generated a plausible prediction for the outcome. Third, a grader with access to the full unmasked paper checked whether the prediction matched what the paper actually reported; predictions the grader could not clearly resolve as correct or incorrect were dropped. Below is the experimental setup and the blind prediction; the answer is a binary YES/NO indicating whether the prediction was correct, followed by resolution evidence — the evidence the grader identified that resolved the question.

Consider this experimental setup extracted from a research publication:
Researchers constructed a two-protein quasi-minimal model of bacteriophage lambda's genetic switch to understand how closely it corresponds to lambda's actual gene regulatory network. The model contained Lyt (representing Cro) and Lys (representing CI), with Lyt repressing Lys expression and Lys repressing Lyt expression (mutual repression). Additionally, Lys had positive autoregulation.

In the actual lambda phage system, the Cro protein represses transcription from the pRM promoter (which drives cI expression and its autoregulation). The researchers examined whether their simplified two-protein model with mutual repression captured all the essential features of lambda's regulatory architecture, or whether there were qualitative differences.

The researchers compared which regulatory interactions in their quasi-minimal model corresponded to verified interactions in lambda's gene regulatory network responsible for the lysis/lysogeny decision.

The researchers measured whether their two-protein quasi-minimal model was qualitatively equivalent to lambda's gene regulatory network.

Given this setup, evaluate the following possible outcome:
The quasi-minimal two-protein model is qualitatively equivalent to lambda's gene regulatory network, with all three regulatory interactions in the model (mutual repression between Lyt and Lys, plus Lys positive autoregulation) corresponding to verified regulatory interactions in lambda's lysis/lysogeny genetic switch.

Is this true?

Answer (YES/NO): NO